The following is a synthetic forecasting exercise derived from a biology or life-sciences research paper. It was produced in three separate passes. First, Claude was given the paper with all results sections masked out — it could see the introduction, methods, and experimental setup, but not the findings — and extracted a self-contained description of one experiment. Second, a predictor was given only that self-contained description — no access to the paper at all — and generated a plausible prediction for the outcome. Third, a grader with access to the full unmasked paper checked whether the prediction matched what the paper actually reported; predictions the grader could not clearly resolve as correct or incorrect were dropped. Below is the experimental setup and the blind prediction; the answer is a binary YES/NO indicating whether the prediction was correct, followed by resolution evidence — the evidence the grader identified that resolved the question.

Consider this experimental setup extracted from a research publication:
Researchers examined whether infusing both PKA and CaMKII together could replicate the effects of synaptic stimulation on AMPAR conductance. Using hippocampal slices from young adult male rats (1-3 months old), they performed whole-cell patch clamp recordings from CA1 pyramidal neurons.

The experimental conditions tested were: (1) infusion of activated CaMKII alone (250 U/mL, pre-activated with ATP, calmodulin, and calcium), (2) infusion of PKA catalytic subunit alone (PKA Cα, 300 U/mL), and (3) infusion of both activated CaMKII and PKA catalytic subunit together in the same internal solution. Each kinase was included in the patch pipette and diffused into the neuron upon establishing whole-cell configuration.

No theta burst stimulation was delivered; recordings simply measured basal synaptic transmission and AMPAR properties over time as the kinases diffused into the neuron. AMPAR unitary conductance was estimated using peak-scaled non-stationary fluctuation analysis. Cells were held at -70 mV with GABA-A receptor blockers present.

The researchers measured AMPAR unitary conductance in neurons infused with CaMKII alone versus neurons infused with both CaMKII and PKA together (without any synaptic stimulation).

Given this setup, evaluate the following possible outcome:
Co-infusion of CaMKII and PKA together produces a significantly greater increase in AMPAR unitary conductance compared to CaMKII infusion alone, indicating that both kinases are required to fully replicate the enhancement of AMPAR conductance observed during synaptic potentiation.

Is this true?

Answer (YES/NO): YES